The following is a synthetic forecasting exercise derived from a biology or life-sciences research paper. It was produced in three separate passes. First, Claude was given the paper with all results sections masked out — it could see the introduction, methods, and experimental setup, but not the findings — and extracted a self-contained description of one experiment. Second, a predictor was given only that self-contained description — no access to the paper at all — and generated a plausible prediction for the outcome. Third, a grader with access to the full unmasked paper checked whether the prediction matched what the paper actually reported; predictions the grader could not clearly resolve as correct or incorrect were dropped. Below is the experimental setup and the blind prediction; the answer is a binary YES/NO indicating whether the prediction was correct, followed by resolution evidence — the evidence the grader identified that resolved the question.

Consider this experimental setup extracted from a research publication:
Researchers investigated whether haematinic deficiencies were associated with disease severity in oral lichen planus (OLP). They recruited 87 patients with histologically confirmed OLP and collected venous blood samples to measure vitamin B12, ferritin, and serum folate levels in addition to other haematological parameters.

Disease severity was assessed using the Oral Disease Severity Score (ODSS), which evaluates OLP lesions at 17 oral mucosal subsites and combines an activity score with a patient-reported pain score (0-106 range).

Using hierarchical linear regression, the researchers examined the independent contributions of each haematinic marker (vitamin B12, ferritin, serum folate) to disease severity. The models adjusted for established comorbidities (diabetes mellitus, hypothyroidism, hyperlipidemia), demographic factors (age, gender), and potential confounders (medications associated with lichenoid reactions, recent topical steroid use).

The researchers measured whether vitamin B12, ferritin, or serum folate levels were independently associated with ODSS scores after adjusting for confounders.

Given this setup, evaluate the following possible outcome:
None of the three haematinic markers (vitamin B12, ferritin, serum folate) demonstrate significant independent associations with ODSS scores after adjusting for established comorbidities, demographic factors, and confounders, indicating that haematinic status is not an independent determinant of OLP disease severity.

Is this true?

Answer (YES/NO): YES